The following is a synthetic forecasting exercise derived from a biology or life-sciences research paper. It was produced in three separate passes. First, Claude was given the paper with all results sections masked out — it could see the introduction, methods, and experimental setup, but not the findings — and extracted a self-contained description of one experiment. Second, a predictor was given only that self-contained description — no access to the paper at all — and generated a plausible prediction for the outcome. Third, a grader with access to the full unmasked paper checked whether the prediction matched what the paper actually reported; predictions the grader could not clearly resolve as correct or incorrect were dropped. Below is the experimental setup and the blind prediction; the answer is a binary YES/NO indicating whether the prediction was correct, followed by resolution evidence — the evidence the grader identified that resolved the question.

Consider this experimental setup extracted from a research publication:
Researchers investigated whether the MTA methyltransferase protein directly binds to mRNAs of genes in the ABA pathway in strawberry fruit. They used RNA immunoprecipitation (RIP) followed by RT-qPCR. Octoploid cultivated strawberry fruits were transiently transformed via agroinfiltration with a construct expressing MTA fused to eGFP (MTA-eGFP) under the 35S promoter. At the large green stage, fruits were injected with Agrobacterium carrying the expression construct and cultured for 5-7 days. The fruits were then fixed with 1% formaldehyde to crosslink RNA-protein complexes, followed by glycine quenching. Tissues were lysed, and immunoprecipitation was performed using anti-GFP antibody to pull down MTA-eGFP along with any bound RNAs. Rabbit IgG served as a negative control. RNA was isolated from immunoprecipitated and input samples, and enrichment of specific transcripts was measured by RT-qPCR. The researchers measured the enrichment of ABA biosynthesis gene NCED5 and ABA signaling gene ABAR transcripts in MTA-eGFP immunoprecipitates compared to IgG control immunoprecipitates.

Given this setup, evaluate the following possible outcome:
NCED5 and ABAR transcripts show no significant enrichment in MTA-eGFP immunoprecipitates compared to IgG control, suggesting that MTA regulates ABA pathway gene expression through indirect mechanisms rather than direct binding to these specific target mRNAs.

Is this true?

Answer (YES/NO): NO